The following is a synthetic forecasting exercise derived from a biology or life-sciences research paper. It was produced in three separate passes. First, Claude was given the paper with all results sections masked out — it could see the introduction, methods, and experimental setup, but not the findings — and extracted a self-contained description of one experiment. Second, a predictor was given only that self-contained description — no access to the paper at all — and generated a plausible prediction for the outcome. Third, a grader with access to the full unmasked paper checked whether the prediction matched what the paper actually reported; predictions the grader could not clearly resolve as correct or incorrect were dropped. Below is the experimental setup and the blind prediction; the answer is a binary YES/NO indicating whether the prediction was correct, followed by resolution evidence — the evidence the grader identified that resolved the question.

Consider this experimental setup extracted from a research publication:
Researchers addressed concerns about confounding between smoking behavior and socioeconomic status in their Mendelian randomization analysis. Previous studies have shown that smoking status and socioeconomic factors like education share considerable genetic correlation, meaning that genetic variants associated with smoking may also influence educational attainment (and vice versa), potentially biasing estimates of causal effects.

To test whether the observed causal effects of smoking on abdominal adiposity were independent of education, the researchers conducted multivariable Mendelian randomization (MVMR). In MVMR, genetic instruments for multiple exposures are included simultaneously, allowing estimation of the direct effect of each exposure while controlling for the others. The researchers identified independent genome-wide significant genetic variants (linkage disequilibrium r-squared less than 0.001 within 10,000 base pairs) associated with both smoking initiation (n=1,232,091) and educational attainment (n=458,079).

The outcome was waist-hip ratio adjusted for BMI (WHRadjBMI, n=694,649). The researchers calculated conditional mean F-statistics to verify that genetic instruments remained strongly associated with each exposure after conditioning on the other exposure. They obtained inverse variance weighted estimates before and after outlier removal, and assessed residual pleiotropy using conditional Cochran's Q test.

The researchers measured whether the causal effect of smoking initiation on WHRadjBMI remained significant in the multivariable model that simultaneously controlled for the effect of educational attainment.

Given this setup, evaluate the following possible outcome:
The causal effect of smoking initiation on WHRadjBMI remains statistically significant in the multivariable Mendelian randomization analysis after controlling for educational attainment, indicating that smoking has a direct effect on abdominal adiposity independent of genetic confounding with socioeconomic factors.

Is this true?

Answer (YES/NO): YES